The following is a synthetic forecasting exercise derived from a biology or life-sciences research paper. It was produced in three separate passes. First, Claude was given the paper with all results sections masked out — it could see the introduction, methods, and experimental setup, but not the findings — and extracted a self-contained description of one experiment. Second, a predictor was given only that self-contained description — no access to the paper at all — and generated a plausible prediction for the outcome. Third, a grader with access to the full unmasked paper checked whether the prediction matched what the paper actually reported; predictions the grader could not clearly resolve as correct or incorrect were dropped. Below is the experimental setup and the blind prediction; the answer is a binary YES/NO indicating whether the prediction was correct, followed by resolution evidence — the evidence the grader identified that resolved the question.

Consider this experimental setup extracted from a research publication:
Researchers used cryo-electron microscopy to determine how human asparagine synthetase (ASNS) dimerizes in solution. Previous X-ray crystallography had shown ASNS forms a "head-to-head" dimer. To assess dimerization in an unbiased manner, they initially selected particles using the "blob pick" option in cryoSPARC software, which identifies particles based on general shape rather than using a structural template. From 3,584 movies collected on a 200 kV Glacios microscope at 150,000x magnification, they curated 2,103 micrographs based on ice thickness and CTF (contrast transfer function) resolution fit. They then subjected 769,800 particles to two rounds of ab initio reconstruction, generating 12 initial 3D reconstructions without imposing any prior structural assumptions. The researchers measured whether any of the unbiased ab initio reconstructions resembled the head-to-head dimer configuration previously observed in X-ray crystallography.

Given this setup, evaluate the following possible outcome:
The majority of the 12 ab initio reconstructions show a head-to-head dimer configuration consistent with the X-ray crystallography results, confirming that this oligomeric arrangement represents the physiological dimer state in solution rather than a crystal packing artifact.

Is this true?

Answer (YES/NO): NO